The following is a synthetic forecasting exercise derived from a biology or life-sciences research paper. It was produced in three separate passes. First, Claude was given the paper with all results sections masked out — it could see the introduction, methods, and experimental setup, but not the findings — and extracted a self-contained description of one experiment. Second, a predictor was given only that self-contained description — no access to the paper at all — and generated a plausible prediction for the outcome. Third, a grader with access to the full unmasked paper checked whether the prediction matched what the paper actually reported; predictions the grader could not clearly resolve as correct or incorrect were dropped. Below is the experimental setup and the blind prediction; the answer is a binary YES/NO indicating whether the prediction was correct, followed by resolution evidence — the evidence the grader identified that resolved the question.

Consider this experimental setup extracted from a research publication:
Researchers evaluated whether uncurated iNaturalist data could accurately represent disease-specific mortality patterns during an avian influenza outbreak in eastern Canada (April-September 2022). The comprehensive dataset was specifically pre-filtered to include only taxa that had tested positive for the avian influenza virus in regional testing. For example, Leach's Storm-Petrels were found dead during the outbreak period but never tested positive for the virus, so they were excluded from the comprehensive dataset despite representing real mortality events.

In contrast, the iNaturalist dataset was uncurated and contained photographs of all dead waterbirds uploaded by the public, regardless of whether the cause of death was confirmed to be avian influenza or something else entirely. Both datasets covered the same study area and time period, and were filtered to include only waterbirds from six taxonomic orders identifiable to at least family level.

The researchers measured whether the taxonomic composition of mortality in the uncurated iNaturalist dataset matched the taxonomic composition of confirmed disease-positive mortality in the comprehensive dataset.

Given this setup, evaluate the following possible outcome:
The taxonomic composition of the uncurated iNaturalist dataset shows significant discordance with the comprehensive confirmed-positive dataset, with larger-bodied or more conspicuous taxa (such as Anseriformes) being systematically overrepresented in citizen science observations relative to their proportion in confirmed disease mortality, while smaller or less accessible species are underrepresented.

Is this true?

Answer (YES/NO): NO